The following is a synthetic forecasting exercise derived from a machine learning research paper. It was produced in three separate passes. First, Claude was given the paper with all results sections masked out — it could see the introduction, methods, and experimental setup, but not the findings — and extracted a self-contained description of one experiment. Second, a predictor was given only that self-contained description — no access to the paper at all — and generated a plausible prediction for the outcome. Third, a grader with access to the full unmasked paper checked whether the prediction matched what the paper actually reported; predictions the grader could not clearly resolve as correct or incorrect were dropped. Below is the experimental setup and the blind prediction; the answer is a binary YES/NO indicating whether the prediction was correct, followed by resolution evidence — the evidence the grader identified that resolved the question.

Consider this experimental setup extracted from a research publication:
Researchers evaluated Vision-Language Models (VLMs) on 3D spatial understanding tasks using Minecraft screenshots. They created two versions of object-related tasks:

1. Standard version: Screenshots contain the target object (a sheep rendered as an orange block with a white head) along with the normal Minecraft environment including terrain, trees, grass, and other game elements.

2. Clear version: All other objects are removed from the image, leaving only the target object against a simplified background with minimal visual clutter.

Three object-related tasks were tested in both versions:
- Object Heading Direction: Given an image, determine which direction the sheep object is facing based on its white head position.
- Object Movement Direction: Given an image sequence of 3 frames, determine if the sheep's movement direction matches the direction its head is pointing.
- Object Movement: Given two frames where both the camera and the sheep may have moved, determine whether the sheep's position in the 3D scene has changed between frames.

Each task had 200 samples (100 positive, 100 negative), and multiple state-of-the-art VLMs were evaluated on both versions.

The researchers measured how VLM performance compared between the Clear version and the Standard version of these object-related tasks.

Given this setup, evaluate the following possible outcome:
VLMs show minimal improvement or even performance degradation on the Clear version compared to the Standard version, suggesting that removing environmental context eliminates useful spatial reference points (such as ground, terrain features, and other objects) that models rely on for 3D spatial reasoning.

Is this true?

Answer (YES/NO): NO